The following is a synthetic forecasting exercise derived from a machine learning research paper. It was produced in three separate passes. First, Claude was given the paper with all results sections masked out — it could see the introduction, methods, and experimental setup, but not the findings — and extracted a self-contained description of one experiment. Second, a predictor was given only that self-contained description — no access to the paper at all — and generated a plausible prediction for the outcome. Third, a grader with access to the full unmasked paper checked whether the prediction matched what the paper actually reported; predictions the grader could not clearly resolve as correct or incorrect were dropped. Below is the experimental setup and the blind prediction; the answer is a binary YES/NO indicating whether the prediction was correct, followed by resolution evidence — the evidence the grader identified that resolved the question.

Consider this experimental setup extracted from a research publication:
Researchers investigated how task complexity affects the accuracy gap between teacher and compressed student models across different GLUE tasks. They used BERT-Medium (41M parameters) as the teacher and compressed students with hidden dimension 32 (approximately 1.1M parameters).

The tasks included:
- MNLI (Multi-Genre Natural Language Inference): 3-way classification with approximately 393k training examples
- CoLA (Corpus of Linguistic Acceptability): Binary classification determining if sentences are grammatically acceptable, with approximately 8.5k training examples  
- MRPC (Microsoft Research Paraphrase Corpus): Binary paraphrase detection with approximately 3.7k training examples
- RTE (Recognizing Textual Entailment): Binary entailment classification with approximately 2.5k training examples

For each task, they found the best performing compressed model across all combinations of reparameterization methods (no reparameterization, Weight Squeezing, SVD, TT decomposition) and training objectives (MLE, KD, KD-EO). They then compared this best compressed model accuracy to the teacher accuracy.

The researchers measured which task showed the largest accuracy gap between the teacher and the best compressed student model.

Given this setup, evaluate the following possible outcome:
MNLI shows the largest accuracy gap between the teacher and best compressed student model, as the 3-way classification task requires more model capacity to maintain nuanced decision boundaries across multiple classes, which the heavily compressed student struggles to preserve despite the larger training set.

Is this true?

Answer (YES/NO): NO